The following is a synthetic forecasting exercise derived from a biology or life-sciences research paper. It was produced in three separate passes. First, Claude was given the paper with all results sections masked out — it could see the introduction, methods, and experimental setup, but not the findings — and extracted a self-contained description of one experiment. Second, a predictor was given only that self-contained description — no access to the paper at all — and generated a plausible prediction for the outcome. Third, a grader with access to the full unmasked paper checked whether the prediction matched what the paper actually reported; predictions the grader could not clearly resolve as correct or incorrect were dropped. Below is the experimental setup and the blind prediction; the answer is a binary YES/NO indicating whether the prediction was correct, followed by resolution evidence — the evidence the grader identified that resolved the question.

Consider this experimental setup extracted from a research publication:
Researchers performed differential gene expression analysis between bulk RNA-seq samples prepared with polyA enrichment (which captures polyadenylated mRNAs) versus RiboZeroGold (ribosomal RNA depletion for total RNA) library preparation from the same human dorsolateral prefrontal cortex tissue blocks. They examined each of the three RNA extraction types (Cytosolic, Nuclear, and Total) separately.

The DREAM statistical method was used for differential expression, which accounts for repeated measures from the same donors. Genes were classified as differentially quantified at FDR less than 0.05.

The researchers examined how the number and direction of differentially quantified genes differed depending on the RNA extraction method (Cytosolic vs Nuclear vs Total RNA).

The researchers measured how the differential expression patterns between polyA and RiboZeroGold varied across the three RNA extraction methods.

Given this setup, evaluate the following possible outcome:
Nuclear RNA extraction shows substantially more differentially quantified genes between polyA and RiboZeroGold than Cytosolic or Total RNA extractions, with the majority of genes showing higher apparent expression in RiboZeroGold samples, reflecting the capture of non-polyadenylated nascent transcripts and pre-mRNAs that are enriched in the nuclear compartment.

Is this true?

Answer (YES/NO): NO